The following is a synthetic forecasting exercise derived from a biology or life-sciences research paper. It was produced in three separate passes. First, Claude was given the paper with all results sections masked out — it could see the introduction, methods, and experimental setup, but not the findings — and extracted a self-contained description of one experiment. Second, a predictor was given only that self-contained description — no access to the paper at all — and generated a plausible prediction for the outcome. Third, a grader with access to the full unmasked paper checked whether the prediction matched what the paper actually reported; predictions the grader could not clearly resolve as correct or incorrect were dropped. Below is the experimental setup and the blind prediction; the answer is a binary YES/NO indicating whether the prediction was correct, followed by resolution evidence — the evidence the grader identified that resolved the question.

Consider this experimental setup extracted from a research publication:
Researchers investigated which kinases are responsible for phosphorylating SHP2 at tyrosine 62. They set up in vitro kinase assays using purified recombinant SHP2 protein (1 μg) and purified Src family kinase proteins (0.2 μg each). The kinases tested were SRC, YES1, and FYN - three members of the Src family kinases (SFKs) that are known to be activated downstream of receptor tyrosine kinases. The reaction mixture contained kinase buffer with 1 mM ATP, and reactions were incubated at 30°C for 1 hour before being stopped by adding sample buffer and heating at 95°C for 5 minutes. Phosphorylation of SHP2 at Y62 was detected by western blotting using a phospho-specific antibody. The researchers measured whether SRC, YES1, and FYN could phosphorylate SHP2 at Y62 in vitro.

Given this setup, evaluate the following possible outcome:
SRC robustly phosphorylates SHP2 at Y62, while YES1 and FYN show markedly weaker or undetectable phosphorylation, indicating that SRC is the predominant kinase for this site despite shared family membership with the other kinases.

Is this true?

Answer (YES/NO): NO